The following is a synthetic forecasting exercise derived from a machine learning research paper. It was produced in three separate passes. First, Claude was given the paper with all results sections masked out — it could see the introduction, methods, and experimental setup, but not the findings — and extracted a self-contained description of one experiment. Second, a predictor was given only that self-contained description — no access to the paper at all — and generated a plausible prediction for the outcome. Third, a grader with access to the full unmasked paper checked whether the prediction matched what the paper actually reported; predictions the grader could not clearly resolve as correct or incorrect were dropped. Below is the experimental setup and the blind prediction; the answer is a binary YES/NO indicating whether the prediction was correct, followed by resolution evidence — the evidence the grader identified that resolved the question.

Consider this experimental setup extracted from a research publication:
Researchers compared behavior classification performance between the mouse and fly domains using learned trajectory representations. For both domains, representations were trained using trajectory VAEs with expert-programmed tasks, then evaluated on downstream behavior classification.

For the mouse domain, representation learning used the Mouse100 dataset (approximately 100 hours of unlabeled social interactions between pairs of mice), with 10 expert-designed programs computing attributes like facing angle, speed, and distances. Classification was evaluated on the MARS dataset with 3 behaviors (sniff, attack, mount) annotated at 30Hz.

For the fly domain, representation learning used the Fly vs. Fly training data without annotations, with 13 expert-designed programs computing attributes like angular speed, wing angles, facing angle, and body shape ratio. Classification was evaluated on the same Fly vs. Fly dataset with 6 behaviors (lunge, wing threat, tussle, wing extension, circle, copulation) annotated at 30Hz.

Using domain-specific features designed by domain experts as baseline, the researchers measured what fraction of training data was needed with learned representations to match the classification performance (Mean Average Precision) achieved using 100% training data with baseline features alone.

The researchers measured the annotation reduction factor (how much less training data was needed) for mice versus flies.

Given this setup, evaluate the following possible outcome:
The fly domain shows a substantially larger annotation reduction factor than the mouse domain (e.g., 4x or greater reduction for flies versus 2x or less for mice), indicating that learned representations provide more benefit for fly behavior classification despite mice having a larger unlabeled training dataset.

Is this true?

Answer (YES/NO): NO